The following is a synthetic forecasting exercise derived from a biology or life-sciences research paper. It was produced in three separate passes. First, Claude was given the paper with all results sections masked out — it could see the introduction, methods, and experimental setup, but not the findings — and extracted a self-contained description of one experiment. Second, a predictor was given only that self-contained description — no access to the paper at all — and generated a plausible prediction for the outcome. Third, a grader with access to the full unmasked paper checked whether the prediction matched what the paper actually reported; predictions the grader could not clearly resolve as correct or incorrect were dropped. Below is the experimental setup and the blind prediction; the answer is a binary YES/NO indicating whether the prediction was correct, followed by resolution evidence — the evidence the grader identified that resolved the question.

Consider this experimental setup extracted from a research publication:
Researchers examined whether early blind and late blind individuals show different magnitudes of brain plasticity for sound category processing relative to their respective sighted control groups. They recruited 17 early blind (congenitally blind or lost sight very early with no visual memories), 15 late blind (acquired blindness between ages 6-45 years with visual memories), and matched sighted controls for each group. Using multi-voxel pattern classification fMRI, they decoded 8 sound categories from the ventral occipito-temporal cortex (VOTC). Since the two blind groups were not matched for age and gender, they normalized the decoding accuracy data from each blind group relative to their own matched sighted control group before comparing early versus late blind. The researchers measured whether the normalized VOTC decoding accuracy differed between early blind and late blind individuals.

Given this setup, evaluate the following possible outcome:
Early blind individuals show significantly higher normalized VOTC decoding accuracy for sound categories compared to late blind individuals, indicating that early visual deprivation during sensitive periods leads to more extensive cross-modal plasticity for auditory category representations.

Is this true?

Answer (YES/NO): NO